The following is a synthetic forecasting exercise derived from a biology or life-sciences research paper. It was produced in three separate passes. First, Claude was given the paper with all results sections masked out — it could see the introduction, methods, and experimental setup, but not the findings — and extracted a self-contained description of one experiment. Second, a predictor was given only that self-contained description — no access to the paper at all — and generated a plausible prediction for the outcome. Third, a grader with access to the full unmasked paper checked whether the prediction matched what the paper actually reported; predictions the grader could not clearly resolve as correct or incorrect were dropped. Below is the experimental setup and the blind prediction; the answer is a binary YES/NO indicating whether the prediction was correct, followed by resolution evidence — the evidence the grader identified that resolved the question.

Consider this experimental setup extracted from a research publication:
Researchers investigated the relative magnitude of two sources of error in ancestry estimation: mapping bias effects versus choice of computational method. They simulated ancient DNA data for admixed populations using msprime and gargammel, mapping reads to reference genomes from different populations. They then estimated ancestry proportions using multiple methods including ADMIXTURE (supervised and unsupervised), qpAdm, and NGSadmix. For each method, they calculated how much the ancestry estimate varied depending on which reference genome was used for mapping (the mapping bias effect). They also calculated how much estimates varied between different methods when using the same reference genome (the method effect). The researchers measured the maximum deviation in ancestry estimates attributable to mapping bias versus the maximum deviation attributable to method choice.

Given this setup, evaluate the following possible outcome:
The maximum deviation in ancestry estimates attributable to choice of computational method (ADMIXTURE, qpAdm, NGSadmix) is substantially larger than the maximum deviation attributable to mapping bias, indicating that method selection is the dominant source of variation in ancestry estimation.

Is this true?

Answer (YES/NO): YES